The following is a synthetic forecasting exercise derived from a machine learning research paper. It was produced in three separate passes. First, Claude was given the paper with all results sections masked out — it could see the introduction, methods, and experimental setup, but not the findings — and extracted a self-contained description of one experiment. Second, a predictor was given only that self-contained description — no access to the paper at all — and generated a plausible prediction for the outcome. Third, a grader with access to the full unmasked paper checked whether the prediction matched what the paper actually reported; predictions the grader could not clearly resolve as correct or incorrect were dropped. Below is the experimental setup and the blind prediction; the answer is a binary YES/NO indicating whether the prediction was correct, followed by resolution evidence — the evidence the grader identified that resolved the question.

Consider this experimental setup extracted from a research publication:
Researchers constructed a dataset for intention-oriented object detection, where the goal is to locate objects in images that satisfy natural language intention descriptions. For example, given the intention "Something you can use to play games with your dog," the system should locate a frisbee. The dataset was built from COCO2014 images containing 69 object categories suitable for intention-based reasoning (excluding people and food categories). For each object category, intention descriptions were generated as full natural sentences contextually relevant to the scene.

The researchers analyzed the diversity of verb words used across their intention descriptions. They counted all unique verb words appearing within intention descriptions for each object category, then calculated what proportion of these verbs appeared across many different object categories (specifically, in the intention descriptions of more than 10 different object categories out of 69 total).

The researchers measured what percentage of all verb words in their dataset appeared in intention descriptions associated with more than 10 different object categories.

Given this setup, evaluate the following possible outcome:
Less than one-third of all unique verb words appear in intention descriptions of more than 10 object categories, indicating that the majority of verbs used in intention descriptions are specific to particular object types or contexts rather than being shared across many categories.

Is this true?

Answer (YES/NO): YES